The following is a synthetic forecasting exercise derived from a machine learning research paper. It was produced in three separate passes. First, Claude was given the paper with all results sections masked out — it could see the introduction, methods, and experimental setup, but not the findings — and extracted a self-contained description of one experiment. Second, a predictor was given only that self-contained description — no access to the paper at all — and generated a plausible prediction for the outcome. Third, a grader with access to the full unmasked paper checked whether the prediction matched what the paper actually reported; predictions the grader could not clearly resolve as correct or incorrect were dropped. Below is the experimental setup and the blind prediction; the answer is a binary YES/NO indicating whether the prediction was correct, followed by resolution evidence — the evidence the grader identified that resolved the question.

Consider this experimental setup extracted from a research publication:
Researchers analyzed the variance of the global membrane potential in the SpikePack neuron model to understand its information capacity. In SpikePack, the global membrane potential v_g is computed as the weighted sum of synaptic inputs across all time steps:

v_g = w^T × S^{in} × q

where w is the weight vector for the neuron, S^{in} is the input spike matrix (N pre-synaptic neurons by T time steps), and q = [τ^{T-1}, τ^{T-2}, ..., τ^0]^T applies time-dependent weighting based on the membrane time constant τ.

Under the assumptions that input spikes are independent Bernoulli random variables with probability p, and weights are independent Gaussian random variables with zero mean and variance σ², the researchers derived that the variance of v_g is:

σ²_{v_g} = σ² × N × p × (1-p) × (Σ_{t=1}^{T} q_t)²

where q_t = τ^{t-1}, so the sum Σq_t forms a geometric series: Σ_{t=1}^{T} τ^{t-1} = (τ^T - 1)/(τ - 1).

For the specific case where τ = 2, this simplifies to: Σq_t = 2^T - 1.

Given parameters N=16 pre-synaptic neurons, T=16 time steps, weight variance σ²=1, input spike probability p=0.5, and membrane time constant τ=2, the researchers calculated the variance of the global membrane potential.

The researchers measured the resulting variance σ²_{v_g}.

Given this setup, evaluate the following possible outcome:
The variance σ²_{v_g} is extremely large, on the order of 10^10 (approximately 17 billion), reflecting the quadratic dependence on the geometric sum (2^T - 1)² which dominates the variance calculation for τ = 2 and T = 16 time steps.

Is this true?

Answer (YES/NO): YES